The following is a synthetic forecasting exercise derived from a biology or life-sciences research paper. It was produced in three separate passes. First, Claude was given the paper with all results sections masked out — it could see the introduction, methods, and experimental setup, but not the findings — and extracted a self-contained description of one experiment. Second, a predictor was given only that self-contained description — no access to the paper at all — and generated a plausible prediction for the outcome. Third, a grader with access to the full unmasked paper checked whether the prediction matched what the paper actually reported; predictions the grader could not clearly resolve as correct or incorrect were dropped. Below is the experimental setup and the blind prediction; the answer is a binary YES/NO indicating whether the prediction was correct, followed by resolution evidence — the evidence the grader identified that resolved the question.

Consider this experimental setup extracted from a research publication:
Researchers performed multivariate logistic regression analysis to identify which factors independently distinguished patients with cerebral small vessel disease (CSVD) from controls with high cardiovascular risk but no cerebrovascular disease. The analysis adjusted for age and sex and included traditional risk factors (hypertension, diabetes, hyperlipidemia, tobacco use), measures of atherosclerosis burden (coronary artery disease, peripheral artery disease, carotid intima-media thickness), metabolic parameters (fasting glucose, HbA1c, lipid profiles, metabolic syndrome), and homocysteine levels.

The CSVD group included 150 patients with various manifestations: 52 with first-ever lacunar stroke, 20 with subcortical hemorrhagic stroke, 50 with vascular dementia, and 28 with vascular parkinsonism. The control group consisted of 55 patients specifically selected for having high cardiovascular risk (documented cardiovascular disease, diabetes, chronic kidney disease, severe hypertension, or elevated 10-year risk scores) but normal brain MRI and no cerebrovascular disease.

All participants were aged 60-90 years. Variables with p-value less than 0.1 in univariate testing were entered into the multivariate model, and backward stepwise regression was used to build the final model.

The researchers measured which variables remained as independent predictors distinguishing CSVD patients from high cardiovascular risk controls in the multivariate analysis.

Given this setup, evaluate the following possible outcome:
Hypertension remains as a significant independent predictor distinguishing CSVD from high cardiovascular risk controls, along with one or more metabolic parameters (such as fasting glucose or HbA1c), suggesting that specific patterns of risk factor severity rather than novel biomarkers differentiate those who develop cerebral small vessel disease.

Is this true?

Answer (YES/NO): NO